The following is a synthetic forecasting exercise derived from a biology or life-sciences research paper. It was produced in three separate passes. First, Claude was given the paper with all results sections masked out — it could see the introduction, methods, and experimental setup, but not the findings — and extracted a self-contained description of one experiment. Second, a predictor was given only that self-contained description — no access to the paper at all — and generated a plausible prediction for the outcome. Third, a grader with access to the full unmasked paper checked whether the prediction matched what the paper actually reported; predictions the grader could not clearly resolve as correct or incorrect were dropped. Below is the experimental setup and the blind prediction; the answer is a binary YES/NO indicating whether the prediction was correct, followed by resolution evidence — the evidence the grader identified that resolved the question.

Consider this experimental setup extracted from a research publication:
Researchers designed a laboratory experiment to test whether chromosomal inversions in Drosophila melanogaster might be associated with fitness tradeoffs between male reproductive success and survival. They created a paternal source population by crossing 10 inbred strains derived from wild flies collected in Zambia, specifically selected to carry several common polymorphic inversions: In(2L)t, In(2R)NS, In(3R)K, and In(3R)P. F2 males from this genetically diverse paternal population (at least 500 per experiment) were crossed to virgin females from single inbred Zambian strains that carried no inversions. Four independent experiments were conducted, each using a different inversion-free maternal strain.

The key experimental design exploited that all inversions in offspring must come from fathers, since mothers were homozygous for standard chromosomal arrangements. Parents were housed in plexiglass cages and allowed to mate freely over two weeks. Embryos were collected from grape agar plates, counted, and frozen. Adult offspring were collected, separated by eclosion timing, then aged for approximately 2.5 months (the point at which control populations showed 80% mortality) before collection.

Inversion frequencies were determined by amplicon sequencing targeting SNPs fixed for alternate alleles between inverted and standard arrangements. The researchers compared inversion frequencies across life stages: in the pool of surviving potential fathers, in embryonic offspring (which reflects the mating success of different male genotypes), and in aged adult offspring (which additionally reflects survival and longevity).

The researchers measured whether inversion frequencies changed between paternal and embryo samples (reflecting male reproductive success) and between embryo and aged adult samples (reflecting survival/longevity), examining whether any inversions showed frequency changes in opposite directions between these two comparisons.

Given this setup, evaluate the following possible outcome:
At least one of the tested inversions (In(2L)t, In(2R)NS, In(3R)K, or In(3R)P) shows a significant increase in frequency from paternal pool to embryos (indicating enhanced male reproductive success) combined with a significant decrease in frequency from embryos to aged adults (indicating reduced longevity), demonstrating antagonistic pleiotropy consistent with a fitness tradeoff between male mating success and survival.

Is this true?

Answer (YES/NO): YES